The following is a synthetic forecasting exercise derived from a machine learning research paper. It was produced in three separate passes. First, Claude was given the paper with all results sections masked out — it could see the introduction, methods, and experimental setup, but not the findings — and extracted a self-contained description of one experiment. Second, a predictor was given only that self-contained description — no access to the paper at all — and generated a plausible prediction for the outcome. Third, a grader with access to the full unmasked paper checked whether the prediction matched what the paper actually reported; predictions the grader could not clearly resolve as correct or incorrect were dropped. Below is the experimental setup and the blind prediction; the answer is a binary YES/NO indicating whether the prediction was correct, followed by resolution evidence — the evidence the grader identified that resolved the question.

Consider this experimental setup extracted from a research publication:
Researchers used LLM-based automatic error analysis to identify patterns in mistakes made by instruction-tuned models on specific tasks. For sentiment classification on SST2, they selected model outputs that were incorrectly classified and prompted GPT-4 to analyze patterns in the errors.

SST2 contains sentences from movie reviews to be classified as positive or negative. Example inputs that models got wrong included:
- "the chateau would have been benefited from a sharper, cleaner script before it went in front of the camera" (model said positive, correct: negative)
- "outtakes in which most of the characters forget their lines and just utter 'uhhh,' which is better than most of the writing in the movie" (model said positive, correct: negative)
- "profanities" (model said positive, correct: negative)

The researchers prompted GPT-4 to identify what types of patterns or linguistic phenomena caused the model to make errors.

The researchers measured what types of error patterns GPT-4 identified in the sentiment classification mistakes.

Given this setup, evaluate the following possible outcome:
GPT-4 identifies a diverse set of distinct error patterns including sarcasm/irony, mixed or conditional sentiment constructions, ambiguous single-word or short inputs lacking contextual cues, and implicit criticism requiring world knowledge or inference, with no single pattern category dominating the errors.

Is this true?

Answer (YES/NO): NO